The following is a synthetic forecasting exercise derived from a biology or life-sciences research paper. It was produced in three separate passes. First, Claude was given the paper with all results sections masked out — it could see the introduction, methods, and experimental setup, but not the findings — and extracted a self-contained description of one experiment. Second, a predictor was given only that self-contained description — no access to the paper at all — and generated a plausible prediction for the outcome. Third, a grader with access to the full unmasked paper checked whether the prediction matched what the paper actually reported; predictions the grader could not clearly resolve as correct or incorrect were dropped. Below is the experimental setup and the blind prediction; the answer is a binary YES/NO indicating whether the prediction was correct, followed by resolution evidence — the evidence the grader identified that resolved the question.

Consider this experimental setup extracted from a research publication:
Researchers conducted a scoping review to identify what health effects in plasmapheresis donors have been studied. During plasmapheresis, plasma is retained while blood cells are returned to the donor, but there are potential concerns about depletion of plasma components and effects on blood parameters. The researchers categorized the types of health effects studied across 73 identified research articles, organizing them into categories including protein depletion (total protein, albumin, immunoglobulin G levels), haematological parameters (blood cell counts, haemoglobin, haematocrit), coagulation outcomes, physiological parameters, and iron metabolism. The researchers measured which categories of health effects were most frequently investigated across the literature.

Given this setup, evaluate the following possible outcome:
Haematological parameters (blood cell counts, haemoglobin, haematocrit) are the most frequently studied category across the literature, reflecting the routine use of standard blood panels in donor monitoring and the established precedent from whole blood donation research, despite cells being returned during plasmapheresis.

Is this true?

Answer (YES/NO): NO